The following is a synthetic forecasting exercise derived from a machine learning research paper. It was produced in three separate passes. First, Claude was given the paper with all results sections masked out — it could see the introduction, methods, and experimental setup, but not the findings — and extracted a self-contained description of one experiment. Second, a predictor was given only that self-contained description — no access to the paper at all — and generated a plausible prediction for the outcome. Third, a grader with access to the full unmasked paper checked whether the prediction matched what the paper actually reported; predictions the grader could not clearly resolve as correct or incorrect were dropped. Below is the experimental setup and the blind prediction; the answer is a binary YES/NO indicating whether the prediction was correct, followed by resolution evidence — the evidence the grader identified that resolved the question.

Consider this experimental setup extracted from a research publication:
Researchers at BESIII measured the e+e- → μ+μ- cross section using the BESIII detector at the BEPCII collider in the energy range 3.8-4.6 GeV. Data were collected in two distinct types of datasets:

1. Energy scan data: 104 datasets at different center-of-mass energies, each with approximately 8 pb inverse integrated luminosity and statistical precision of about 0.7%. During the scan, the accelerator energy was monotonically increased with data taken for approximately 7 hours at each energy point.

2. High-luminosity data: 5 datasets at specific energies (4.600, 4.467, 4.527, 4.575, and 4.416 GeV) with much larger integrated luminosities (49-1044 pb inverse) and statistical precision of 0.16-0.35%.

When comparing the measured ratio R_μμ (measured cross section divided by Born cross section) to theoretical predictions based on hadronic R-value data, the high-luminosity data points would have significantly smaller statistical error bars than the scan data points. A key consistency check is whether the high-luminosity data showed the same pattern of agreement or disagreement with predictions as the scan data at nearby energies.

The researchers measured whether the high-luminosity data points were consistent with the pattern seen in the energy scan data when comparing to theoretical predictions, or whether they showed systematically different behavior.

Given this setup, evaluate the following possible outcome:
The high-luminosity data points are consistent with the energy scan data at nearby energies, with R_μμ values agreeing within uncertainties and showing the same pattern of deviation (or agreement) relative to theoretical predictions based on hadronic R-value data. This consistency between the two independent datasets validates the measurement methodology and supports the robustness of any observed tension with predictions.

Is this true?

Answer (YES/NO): YES